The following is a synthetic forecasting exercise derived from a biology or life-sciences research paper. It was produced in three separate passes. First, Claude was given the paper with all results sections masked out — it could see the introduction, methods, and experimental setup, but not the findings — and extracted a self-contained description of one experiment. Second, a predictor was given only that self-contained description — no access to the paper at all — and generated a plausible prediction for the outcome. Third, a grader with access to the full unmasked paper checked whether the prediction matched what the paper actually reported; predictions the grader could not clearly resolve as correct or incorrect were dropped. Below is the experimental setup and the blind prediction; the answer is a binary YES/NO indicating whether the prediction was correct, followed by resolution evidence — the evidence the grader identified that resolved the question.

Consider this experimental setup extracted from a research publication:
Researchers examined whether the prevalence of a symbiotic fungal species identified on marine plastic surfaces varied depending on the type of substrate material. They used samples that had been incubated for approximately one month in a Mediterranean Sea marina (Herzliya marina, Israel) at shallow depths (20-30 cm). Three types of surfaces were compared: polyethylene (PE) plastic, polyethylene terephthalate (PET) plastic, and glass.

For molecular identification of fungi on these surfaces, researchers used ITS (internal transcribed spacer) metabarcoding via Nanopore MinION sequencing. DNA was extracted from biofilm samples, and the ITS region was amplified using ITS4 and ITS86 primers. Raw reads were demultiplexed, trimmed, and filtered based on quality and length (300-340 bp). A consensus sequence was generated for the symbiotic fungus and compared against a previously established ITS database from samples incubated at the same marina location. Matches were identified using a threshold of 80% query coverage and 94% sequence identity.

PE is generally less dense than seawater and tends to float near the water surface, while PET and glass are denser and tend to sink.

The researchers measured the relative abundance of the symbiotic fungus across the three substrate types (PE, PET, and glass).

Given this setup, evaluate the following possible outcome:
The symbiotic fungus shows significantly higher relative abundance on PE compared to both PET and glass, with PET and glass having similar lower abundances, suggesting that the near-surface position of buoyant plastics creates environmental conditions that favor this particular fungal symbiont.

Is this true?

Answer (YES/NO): YES